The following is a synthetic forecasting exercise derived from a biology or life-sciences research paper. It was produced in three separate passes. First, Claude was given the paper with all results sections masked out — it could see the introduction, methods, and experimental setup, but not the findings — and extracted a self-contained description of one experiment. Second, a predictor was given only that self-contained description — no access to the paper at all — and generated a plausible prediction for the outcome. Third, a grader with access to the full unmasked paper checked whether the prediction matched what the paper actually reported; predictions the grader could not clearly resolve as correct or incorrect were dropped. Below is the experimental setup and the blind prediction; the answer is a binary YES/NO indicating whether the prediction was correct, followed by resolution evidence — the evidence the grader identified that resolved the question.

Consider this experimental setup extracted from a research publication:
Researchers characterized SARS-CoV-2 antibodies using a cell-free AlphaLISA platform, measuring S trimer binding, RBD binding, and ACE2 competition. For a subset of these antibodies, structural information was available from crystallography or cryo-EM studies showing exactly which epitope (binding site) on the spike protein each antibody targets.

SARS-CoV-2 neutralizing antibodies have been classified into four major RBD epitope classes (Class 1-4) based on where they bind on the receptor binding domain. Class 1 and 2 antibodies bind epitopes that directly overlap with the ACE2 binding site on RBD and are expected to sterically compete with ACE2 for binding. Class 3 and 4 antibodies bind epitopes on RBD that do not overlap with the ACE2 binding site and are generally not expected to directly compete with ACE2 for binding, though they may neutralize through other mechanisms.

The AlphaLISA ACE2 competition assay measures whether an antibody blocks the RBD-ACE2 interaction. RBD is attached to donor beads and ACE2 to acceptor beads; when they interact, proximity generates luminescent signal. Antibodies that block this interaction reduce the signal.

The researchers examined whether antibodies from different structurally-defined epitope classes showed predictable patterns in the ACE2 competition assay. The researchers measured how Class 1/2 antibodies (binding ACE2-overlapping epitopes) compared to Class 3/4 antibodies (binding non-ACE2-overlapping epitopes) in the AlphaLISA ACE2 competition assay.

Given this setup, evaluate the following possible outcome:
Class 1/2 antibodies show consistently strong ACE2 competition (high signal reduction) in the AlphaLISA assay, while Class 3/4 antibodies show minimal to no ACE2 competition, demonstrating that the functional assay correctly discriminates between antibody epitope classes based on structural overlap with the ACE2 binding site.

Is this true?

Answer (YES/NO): NO